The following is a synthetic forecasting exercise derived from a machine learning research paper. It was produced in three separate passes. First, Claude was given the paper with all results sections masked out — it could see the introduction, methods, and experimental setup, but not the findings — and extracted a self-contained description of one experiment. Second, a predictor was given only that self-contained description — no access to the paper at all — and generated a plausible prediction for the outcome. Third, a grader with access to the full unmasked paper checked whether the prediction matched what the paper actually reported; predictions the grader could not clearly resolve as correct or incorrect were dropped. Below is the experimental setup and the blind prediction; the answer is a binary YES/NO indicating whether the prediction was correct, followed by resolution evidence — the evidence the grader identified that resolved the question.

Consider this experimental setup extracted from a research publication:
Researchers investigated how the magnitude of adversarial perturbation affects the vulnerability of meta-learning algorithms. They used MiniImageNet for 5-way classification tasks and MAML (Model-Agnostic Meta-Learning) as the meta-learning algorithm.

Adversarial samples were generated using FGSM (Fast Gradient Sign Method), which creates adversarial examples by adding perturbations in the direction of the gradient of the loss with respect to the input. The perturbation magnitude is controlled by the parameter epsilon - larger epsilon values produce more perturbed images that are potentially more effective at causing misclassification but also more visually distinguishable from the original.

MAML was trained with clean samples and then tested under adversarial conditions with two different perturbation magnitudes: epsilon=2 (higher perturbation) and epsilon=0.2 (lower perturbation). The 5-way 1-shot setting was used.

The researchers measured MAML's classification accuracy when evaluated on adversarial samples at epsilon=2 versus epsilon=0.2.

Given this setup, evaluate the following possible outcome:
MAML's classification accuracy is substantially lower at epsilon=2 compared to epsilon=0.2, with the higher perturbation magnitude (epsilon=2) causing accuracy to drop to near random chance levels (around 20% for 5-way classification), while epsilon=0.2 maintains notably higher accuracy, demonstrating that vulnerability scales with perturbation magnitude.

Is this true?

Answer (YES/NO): NO